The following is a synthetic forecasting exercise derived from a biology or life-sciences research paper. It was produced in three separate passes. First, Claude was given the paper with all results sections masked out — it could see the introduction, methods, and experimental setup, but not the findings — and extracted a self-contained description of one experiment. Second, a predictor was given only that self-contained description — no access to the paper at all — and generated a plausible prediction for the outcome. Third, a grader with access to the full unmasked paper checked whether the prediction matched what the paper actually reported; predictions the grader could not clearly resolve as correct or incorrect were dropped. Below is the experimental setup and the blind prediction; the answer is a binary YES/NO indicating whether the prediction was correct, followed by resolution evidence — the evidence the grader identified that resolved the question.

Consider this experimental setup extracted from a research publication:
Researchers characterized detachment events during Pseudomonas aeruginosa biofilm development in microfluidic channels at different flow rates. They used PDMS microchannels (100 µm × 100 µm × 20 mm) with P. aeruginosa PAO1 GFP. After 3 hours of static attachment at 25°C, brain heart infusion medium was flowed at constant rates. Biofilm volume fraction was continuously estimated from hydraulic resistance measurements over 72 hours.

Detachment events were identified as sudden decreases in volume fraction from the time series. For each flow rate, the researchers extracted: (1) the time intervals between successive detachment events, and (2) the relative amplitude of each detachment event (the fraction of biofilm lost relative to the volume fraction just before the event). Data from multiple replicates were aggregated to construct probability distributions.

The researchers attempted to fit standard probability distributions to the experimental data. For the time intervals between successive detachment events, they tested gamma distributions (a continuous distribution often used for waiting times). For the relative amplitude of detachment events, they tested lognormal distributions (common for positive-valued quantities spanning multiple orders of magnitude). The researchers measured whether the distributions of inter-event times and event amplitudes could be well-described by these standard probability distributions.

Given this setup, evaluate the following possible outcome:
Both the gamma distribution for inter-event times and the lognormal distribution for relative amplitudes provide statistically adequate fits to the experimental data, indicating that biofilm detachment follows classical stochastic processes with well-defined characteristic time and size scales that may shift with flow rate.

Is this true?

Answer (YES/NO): YES